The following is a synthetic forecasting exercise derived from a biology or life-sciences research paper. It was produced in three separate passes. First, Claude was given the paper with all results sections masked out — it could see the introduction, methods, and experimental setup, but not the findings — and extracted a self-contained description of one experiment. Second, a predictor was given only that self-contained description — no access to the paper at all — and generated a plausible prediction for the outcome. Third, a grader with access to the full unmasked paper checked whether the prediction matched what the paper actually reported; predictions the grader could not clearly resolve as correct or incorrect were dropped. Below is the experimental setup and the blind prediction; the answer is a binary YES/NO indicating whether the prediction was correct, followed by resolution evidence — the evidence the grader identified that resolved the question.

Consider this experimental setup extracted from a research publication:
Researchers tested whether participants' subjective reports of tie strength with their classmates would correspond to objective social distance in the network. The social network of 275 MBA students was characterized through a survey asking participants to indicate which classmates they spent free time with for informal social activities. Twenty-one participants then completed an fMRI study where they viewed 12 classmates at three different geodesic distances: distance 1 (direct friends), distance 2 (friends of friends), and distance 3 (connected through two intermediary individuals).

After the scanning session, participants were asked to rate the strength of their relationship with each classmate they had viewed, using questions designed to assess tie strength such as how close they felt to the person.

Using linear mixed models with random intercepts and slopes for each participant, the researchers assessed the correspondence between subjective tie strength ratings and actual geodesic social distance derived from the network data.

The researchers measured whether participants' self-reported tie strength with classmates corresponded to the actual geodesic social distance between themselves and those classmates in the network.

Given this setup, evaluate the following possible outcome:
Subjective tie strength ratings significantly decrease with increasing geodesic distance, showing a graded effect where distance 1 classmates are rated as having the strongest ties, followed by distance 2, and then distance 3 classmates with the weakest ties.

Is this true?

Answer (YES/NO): YES